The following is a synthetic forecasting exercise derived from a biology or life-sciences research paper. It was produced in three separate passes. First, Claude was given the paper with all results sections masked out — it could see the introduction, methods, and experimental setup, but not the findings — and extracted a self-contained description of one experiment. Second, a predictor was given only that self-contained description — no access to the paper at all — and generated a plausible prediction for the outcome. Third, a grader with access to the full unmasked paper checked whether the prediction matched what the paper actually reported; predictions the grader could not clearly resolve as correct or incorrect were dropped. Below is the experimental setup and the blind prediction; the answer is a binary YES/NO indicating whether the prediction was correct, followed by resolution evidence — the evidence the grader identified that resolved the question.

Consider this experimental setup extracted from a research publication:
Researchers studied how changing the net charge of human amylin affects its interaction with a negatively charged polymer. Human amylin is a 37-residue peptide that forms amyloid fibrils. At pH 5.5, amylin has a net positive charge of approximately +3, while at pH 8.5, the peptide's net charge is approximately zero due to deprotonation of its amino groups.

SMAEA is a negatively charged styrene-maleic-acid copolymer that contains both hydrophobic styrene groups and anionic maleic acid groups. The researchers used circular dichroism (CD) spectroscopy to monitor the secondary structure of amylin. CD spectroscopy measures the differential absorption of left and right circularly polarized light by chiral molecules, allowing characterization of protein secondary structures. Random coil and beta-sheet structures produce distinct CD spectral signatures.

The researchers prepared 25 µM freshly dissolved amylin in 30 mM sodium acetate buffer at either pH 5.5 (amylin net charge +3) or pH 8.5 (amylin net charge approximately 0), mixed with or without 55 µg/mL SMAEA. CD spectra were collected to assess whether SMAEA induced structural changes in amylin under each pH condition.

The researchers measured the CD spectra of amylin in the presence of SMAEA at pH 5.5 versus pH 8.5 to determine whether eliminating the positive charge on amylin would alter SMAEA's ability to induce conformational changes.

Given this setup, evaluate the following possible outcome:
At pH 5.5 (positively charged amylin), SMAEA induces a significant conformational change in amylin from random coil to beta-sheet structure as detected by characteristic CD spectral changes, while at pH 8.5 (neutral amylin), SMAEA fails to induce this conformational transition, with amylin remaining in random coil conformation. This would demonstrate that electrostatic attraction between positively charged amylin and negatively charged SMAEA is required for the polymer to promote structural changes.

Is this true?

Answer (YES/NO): NO